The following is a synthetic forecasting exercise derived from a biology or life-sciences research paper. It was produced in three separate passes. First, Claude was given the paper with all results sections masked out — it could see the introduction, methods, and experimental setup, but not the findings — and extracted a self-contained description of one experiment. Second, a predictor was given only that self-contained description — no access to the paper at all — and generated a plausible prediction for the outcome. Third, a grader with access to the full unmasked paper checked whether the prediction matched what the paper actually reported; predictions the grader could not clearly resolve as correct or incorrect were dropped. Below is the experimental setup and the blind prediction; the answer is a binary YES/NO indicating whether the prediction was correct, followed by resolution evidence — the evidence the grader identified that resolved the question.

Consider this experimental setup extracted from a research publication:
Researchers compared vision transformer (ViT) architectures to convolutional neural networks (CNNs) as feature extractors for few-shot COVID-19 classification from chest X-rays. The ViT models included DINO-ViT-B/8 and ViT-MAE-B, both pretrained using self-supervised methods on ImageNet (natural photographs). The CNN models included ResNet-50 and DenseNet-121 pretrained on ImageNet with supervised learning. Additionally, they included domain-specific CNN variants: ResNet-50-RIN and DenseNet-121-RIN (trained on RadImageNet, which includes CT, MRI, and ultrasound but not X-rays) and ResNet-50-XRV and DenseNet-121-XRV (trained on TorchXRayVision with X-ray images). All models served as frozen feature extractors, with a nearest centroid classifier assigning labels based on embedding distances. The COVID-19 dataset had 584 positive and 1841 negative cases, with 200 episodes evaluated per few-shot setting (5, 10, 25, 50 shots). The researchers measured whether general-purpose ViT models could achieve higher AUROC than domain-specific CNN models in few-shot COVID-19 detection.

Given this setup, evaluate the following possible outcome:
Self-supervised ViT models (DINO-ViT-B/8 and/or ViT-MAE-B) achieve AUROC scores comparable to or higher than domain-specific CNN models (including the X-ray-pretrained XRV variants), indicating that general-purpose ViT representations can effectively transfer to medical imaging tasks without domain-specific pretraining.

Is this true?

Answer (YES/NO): YES